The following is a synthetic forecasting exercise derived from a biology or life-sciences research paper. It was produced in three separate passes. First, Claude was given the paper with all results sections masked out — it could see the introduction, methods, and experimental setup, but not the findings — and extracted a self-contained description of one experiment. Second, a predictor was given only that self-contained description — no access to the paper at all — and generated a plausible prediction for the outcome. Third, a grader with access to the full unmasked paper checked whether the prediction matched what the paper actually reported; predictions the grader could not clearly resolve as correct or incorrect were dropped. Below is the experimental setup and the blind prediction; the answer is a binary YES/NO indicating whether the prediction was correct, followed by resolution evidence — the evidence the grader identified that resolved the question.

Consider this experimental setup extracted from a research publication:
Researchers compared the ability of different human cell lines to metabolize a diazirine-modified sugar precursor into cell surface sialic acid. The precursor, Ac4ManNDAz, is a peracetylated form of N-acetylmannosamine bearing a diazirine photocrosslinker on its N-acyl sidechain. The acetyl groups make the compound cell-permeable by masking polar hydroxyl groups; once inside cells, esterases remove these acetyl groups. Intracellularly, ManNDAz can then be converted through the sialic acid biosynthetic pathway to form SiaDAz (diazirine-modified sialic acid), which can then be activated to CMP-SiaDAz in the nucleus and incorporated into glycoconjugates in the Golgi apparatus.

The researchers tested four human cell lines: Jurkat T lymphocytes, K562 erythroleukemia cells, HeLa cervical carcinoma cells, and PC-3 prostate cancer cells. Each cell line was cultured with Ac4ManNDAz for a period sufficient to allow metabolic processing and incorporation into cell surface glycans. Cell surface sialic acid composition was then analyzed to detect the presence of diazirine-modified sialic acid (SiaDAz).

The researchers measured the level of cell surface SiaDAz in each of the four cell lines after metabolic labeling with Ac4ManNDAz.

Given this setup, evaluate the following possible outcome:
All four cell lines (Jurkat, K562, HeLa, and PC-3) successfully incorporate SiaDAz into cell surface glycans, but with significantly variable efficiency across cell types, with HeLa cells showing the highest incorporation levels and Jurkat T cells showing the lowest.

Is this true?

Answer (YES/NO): NO